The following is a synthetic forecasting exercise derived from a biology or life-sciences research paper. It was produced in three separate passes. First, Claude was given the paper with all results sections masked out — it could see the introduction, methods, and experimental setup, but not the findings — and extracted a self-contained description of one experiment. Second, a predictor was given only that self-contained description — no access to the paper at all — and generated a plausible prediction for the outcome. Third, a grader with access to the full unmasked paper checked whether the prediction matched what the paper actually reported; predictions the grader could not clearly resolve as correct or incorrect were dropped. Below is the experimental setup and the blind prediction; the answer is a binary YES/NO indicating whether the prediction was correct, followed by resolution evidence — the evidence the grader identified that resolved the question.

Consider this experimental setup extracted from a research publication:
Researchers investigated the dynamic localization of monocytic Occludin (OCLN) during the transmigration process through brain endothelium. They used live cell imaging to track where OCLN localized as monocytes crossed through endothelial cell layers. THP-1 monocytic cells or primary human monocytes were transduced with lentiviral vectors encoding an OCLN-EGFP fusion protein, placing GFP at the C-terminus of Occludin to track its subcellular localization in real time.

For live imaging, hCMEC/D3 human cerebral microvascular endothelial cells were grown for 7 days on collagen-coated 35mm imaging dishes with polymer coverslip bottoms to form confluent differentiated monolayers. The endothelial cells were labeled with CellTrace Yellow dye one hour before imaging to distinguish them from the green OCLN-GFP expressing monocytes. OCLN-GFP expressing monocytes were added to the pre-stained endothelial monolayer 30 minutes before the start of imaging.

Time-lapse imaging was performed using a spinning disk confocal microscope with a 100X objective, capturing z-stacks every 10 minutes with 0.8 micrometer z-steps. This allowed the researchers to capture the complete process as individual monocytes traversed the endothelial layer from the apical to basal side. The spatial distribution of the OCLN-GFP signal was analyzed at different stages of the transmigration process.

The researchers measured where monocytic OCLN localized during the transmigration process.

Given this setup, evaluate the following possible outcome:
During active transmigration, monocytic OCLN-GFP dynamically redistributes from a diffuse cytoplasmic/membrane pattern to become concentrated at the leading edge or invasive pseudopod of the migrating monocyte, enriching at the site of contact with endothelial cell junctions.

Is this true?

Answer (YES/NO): YES